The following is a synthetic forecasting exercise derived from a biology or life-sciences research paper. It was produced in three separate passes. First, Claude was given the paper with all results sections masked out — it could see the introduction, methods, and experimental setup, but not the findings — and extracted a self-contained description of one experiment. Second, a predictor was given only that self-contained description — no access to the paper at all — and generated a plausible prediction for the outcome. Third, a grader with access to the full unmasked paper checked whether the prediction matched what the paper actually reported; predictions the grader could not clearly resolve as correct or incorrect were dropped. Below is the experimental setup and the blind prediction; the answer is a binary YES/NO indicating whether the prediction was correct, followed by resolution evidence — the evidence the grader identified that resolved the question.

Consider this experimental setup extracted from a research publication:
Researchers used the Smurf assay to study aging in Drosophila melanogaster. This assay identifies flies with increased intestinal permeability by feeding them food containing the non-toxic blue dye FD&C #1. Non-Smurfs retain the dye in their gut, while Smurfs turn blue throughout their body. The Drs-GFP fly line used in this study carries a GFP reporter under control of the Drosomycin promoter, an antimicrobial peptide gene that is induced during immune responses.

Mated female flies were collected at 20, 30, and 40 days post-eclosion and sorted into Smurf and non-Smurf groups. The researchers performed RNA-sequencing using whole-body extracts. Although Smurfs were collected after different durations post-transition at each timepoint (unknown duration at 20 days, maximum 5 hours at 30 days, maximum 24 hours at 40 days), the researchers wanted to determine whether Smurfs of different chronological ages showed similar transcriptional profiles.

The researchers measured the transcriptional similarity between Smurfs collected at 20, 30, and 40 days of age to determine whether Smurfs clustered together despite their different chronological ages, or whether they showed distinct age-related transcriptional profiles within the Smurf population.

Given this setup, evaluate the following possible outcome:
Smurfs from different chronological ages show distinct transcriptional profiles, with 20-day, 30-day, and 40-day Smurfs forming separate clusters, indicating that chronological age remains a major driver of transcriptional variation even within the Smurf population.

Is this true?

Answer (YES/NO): NO